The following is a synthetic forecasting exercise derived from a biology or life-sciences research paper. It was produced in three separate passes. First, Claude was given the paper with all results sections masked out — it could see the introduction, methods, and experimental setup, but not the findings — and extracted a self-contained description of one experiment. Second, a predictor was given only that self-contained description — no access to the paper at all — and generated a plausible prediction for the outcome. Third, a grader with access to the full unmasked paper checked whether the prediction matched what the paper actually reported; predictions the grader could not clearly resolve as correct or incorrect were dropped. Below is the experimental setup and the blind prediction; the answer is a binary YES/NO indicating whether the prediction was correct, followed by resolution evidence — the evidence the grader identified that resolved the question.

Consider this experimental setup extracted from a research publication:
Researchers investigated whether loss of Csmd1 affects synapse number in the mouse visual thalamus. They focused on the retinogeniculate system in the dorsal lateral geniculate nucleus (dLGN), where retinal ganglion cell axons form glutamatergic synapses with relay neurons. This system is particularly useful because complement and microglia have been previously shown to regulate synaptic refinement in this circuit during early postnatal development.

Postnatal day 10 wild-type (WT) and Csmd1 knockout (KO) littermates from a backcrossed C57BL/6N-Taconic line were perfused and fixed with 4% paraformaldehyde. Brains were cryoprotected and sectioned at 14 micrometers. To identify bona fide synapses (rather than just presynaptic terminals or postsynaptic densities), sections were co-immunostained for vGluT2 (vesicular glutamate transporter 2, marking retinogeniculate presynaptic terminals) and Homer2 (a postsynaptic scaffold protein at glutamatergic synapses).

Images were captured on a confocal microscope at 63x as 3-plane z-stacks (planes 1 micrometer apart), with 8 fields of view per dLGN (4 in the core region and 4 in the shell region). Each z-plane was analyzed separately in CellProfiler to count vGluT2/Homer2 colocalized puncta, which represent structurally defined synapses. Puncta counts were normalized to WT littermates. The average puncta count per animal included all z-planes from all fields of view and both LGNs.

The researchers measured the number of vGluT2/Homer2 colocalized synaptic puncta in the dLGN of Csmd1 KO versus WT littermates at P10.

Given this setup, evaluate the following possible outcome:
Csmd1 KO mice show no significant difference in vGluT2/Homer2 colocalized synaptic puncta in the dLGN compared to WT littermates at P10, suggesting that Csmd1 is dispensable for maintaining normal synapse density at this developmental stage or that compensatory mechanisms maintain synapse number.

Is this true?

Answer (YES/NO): NO